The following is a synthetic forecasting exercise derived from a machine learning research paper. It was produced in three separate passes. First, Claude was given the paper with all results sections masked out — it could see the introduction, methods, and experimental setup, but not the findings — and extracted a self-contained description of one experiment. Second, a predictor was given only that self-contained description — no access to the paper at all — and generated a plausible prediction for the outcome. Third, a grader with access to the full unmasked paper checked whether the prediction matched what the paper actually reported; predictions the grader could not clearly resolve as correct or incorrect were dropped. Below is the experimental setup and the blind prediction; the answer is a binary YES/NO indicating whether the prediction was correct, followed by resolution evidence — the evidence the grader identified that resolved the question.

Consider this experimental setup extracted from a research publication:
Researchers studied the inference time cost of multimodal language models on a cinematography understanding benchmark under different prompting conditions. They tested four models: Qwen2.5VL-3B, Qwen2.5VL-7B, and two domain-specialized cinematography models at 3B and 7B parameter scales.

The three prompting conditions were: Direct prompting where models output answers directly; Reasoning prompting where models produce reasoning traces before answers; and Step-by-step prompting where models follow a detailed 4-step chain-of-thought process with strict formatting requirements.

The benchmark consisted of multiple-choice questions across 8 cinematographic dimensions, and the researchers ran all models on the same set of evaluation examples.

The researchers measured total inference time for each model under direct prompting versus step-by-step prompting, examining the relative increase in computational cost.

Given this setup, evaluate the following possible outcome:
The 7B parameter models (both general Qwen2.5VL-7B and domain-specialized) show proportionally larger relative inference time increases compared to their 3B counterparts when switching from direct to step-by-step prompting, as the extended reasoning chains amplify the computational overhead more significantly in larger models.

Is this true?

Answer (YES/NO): NO